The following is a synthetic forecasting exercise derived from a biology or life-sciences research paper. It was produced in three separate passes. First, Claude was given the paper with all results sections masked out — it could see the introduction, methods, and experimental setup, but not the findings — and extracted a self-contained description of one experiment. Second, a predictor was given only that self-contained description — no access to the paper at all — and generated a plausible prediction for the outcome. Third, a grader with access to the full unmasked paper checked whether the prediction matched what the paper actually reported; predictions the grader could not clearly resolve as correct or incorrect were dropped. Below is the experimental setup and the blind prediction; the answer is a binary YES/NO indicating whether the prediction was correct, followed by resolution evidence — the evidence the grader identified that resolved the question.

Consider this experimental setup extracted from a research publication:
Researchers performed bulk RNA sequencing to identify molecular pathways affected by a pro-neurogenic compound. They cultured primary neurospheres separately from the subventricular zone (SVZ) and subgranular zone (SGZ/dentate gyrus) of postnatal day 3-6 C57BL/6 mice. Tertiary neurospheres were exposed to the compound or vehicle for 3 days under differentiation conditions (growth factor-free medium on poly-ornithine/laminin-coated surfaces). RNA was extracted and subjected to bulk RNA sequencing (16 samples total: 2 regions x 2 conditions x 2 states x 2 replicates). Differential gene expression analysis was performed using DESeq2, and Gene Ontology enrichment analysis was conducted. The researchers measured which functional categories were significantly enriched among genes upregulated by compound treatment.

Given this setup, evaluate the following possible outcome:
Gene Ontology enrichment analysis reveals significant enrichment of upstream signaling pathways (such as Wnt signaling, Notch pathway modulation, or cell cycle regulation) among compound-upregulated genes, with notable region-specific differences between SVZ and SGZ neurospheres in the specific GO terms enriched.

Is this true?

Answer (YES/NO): NO